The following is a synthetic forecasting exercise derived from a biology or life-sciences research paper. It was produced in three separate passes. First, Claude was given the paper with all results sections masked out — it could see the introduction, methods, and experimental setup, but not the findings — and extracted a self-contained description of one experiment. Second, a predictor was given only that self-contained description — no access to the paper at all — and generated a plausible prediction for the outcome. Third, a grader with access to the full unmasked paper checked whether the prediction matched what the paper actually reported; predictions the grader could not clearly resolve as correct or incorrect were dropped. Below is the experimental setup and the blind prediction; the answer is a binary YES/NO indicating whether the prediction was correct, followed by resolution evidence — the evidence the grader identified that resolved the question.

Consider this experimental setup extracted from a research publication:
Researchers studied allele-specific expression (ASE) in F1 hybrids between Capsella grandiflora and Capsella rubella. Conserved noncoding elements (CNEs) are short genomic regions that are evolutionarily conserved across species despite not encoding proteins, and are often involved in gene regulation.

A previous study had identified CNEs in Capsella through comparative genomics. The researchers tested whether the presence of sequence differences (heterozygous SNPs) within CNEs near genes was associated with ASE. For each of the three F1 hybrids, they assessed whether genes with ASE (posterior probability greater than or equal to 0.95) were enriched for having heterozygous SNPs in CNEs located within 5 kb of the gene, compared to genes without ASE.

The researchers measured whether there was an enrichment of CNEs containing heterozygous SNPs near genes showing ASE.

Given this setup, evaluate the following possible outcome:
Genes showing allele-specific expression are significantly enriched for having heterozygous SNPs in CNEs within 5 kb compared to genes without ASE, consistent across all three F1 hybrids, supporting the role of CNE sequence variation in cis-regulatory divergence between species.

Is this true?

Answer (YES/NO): NO